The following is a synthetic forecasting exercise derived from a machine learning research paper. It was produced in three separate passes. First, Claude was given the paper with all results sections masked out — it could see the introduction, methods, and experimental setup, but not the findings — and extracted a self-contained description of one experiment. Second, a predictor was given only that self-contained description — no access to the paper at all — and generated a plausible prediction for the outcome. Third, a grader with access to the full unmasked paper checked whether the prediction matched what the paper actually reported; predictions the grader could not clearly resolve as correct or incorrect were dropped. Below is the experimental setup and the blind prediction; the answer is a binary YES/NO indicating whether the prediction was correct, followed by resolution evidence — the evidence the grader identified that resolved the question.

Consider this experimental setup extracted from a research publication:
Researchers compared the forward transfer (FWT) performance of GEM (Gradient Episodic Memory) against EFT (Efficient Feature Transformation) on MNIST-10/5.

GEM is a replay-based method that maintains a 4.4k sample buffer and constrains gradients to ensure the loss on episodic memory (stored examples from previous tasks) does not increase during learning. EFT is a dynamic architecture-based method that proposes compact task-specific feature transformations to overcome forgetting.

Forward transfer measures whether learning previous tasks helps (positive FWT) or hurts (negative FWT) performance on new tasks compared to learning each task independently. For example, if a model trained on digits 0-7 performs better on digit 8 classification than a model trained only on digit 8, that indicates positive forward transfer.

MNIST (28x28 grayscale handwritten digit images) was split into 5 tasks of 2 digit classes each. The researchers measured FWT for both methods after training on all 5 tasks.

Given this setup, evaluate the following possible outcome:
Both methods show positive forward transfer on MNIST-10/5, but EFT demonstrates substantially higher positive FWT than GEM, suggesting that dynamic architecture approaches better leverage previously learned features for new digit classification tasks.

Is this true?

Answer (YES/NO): NO